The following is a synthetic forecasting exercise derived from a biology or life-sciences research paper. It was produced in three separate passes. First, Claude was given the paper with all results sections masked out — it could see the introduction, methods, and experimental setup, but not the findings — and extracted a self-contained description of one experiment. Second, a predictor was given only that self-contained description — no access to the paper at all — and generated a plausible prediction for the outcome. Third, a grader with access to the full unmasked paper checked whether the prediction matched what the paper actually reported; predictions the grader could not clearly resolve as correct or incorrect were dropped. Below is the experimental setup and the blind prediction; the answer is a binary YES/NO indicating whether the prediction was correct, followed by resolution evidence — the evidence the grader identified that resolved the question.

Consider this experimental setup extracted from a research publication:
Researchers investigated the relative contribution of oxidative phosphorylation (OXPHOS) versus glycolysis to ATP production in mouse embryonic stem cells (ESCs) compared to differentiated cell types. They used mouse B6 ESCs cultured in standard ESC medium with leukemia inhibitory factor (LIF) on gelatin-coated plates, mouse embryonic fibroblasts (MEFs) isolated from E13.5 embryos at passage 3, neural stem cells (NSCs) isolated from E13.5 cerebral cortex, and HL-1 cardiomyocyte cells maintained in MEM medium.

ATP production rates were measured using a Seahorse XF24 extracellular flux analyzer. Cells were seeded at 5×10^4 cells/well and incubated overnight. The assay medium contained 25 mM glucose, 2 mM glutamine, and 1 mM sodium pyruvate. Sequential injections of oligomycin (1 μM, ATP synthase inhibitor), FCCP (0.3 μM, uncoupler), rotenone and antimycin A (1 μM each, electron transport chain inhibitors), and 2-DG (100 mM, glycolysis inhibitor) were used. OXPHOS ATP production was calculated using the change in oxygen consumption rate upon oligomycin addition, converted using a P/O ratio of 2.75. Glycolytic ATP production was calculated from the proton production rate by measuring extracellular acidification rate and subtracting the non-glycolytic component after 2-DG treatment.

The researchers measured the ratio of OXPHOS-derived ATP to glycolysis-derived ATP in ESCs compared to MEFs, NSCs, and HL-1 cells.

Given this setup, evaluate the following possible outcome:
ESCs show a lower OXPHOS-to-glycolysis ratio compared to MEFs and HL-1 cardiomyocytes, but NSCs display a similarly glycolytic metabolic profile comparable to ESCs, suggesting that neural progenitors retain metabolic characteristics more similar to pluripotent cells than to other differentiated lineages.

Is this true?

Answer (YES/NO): NO